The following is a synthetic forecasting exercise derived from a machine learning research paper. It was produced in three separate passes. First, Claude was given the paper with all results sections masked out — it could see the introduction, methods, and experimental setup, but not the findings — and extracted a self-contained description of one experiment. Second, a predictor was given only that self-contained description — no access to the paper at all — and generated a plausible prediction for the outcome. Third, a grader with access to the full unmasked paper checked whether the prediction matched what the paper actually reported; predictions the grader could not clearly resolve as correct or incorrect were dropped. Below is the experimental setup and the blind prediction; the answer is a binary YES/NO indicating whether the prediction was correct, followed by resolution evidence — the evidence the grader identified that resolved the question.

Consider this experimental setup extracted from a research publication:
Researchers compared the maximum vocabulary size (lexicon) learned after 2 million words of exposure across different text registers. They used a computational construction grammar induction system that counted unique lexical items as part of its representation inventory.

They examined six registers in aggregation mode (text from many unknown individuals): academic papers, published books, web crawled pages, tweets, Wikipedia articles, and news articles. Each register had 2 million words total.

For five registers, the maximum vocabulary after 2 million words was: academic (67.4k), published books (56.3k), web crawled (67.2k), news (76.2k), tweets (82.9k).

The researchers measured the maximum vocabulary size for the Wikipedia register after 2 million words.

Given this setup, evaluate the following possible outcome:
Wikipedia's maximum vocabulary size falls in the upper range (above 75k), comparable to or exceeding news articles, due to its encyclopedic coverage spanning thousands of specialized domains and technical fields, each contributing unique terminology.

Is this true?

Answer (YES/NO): YES